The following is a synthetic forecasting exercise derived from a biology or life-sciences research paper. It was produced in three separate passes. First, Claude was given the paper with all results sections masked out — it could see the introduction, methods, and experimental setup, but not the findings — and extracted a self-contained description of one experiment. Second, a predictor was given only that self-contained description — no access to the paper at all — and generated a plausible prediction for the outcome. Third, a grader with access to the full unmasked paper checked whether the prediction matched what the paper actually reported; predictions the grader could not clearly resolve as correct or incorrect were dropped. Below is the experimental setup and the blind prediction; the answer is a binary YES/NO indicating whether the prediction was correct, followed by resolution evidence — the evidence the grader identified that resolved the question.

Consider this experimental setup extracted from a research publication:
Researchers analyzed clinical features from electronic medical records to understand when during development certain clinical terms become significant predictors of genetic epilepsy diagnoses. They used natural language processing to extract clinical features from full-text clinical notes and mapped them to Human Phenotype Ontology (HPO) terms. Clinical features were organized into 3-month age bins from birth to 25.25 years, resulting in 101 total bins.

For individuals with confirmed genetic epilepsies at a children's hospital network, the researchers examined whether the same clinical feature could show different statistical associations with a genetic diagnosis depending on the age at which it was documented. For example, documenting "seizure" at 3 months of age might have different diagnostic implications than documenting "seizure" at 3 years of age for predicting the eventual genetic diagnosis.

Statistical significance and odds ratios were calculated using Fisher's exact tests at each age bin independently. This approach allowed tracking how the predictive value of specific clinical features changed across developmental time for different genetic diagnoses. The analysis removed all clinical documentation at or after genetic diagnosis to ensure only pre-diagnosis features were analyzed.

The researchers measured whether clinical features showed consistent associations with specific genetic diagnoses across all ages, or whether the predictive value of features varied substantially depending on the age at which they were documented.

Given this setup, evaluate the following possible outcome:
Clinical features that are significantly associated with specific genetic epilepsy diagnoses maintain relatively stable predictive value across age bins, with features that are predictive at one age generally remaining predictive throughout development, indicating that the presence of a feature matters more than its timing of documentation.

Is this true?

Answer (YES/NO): NO